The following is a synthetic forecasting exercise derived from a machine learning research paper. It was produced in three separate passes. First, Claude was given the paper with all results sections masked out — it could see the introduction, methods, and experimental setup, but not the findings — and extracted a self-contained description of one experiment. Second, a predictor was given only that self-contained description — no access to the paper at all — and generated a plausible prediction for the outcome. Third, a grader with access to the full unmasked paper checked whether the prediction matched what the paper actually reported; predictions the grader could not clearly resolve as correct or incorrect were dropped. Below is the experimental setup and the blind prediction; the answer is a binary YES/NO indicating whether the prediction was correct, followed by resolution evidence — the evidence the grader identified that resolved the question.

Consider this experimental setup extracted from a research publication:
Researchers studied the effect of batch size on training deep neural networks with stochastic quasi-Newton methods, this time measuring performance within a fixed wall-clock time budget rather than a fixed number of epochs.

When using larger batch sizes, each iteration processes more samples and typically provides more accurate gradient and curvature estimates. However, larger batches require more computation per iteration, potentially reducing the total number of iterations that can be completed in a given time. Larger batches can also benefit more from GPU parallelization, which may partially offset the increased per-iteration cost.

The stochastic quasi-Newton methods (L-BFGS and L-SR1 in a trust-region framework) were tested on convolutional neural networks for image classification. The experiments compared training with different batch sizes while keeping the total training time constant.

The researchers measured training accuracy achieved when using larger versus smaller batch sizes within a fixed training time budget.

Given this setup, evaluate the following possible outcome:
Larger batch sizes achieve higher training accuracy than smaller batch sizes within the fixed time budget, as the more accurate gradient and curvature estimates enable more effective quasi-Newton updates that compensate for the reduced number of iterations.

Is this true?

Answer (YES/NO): YES